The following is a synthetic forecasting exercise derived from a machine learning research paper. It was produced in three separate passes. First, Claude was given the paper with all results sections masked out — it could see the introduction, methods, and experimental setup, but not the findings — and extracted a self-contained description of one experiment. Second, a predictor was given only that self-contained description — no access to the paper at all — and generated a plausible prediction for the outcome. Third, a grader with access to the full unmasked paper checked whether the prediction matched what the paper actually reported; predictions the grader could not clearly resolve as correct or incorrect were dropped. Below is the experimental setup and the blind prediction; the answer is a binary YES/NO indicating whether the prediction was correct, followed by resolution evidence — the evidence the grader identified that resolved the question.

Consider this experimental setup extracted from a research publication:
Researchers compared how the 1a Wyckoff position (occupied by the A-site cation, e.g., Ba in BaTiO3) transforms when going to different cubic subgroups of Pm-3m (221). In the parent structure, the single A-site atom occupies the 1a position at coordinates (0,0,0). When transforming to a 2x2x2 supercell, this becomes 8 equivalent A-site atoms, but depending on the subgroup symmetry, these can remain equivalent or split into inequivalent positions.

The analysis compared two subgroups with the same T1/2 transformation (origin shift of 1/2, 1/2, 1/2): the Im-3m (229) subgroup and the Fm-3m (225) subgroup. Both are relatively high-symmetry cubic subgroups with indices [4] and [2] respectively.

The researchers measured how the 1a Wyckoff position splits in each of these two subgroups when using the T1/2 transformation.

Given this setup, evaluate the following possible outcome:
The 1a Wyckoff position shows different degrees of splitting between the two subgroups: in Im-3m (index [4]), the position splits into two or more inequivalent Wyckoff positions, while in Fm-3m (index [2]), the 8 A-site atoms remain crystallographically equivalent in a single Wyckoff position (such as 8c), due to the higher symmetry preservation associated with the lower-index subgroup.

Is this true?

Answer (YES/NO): NO